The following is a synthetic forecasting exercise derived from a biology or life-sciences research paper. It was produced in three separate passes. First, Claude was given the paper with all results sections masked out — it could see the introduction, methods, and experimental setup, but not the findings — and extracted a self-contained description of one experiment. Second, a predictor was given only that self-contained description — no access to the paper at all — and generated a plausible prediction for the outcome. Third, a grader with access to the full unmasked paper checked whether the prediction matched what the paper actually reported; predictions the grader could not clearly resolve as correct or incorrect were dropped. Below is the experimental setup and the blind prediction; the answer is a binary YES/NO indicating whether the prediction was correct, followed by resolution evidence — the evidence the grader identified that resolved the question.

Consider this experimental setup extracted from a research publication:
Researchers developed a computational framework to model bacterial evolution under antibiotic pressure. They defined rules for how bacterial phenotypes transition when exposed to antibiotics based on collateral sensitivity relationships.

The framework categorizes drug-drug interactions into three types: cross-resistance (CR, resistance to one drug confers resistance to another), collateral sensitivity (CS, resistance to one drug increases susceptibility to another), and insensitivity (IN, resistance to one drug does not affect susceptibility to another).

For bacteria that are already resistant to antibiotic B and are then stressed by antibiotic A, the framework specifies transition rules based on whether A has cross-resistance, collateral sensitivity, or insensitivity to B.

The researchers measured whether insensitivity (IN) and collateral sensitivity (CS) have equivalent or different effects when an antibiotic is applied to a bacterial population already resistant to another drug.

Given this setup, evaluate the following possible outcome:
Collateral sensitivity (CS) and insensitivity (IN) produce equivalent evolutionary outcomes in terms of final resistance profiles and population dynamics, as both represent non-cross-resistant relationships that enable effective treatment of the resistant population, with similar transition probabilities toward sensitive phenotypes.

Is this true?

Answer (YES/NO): NO